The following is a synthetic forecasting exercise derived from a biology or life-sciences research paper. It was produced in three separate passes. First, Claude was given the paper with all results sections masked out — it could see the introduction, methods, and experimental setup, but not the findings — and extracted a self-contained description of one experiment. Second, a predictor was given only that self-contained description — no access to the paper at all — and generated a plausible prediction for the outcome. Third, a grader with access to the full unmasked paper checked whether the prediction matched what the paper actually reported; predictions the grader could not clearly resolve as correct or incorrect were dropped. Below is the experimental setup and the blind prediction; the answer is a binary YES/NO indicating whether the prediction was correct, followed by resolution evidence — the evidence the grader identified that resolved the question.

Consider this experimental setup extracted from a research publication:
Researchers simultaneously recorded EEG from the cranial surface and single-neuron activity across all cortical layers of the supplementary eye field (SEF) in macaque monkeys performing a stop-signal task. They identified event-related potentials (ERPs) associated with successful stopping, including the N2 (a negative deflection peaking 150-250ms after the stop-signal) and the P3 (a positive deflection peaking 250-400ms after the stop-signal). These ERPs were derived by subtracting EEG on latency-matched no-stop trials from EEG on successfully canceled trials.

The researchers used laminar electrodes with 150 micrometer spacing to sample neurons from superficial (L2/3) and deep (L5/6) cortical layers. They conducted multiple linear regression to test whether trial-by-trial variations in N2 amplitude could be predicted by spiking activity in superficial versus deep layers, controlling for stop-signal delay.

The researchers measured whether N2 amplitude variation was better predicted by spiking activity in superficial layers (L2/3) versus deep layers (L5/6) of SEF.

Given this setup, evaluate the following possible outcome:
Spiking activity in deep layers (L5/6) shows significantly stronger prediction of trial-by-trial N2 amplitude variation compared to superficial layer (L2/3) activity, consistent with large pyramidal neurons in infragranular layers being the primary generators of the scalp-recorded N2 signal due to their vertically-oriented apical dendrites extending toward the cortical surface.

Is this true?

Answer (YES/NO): NO